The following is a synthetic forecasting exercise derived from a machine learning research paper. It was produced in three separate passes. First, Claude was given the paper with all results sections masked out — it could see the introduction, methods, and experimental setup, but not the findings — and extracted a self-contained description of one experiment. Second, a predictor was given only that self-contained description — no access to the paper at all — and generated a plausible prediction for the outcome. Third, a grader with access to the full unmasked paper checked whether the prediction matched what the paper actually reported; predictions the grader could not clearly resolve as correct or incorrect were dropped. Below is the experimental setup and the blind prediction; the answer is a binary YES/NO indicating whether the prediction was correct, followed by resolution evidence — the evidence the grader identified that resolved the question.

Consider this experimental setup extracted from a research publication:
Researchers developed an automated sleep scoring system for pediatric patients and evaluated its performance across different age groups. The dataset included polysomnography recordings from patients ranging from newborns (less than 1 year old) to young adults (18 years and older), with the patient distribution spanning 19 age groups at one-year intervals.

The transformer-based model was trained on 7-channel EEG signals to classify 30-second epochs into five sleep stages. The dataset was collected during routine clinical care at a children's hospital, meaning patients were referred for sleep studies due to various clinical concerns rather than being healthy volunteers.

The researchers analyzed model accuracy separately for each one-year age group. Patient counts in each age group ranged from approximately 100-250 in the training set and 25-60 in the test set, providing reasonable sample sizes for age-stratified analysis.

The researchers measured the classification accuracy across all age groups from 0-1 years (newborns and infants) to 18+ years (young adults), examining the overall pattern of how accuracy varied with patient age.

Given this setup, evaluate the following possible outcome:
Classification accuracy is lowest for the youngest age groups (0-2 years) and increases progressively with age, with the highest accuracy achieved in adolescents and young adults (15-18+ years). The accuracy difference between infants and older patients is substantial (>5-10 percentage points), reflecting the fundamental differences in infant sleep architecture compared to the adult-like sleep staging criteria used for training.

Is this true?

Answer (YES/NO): NO